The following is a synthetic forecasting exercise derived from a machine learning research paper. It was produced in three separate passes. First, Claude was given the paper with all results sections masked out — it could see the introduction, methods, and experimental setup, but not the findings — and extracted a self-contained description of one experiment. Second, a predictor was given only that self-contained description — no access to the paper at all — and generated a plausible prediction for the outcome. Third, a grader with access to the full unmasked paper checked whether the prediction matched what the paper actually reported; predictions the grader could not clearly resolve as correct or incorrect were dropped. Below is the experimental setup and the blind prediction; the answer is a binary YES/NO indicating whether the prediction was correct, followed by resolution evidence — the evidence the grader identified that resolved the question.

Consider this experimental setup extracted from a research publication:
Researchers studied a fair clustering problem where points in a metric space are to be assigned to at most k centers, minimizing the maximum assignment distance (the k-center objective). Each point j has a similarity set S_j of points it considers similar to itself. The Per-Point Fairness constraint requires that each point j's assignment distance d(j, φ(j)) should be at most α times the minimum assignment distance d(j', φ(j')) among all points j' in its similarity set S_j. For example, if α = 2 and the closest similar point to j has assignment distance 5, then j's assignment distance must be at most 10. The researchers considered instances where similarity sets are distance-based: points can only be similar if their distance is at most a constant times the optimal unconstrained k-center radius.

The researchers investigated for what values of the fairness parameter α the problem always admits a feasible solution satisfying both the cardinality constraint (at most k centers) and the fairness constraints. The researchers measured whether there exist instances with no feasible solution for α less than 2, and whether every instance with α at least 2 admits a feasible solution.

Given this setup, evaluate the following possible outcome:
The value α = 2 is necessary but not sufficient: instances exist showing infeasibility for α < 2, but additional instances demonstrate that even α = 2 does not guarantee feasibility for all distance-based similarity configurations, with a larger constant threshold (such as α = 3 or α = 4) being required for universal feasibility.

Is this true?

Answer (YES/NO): NO